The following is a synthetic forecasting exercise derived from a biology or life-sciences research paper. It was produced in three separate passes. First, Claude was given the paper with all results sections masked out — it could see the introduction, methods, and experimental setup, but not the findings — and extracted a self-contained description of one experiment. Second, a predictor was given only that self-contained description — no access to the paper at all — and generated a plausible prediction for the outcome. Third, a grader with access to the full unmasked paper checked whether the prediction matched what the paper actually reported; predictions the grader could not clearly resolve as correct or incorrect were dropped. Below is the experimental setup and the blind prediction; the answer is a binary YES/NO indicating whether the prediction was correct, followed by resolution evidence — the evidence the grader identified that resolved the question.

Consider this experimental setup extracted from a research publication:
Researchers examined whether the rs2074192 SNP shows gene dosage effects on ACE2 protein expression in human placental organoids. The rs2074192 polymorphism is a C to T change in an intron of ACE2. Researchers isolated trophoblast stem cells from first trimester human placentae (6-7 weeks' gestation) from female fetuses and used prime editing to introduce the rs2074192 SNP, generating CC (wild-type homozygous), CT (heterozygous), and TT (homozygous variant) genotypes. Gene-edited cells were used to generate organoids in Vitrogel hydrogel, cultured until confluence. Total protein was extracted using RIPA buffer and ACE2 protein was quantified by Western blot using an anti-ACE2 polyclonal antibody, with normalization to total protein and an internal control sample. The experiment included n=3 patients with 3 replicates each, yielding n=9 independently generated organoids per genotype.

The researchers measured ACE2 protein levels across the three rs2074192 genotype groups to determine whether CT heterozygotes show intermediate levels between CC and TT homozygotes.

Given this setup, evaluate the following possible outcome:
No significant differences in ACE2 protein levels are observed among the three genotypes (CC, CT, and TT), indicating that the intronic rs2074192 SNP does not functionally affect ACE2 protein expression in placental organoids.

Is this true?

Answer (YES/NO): NO